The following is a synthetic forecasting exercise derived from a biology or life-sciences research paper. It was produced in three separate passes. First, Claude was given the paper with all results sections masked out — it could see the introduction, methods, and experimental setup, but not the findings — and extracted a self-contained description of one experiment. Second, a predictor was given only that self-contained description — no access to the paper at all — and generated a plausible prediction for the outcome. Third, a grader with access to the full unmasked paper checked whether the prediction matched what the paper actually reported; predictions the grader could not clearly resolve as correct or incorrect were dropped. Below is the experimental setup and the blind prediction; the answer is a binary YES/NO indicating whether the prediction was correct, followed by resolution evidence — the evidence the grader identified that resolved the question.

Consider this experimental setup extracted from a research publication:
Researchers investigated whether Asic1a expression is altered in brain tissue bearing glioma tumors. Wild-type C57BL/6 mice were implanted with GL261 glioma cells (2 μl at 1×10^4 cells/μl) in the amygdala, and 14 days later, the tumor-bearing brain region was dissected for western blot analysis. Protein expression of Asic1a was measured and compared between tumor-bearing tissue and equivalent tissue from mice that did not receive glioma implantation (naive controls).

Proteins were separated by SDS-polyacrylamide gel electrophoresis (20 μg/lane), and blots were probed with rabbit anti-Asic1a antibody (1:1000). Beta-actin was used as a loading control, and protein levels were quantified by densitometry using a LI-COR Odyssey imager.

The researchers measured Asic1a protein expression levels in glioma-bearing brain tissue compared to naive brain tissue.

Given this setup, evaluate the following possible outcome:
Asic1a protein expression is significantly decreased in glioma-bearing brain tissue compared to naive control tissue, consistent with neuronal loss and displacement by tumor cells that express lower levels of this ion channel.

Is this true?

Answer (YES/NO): NO